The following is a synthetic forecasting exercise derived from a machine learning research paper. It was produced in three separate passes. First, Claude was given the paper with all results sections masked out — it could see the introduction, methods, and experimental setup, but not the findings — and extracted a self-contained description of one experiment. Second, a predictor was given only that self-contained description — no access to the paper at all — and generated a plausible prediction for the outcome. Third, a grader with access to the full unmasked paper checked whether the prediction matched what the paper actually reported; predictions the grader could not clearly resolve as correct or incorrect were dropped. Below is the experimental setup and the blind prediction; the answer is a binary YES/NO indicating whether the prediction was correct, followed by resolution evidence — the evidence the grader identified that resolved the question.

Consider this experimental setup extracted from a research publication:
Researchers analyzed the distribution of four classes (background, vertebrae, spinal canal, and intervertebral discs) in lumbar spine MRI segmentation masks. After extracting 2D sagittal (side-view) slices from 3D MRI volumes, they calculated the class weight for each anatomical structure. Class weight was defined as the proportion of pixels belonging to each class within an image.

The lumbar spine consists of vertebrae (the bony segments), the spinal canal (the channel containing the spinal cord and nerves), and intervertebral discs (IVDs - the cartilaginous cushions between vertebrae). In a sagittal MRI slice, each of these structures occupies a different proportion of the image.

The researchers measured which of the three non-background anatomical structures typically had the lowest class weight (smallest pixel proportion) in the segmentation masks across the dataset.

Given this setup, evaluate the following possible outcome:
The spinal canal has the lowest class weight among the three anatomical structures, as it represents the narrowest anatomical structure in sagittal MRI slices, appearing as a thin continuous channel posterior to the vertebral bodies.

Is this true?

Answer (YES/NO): NO